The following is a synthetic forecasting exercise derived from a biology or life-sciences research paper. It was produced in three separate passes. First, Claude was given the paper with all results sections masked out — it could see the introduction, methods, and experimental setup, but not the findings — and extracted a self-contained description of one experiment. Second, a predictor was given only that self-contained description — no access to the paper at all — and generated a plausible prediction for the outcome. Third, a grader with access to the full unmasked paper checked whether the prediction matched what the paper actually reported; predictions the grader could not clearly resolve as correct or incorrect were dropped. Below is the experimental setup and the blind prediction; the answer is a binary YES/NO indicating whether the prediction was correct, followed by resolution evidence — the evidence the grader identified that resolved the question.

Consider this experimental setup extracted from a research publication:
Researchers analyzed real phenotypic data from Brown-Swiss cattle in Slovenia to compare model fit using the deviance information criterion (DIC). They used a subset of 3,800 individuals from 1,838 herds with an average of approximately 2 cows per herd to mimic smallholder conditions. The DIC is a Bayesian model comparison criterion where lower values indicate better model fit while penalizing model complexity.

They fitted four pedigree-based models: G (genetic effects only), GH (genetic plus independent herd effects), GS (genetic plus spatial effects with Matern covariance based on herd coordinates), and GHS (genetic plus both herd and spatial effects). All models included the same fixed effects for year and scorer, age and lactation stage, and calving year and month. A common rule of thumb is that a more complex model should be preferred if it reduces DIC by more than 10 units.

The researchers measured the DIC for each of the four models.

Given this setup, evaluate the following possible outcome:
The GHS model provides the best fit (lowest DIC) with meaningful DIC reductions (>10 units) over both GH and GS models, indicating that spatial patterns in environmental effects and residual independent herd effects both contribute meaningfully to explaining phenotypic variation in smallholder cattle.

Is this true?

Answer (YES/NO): YES